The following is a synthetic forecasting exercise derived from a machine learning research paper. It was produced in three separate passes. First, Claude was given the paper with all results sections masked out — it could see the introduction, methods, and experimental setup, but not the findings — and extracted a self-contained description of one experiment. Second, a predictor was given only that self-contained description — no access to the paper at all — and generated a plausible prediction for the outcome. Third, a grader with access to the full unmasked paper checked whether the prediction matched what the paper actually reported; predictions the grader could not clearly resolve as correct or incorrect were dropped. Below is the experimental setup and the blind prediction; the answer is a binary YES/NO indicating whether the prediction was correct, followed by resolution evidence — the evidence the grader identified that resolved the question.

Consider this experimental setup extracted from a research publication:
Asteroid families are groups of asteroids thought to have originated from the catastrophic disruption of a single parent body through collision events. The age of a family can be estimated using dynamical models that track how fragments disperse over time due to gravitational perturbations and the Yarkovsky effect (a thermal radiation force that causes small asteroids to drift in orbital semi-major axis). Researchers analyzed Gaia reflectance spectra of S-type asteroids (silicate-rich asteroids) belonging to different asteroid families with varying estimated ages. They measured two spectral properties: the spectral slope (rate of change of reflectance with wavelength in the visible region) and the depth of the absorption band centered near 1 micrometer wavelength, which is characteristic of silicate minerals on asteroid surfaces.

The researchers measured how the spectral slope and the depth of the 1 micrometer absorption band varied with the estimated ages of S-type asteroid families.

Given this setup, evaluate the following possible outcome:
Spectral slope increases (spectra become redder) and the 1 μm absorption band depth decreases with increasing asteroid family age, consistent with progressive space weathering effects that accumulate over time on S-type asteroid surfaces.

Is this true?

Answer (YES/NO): YES